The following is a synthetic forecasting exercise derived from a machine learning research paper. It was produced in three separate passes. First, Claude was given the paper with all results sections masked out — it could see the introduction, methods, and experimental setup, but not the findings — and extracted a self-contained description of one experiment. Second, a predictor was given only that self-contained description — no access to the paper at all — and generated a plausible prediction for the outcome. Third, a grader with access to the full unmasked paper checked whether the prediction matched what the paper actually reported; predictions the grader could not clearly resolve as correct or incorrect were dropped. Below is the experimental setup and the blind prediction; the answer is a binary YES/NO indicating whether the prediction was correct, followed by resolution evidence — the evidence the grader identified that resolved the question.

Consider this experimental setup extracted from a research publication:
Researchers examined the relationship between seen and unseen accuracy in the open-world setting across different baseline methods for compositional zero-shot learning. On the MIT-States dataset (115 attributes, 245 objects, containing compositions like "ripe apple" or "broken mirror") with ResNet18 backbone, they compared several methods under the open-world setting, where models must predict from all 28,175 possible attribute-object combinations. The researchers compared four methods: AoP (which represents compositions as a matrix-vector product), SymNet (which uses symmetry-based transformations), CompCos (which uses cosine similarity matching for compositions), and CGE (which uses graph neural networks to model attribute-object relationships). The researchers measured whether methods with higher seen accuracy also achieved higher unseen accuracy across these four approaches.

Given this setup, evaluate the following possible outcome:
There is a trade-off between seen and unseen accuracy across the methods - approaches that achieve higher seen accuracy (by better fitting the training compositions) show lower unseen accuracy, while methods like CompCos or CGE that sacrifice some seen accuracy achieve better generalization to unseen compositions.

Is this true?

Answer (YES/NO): NO